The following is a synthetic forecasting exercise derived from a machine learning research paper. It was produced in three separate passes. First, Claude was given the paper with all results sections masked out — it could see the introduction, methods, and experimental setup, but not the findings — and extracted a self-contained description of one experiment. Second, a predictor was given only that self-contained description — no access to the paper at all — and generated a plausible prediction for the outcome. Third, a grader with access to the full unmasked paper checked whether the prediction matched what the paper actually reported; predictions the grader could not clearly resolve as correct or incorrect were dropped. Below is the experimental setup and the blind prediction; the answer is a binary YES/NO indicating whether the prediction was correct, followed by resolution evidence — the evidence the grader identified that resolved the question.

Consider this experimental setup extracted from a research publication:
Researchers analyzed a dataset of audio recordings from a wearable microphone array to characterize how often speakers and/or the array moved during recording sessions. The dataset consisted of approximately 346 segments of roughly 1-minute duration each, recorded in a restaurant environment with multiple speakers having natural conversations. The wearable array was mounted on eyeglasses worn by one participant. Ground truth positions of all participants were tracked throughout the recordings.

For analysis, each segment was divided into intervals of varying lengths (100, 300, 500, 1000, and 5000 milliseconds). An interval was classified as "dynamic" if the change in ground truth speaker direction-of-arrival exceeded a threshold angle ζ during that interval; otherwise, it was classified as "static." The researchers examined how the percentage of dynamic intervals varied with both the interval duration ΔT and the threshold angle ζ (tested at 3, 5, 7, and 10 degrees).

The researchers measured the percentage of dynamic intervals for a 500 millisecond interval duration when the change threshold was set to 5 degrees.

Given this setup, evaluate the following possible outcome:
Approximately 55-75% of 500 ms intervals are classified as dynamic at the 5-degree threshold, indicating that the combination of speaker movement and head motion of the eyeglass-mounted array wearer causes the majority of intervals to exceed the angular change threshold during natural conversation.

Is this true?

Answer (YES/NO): NO